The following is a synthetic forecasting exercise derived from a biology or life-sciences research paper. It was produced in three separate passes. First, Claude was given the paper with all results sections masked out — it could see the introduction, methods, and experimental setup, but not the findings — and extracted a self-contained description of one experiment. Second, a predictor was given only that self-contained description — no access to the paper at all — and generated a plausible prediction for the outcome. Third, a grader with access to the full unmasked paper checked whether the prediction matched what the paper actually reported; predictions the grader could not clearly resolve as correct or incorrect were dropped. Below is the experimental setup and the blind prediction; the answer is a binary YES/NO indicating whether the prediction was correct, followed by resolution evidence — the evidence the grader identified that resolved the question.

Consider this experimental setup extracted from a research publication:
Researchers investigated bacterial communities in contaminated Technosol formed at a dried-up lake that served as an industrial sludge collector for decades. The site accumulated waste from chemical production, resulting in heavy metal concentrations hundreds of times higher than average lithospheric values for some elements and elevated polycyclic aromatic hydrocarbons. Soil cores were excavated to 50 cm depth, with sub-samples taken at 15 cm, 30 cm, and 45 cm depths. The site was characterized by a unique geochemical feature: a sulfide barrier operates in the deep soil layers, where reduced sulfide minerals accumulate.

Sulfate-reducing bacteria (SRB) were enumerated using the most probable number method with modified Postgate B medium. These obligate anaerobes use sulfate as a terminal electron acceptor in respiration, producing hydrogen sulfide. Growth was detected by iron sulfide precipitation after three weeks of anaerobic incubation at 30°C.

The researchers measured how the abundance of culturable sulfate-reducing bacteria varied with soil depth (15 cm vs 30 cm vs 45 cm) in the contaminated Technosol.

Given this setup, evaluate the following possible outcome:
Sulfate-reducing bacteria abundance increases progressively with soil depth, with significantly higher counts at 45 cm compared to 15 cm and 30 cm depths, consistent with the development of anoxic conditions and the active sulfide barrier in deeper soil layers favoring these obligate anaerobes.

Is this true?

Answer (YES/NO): NO